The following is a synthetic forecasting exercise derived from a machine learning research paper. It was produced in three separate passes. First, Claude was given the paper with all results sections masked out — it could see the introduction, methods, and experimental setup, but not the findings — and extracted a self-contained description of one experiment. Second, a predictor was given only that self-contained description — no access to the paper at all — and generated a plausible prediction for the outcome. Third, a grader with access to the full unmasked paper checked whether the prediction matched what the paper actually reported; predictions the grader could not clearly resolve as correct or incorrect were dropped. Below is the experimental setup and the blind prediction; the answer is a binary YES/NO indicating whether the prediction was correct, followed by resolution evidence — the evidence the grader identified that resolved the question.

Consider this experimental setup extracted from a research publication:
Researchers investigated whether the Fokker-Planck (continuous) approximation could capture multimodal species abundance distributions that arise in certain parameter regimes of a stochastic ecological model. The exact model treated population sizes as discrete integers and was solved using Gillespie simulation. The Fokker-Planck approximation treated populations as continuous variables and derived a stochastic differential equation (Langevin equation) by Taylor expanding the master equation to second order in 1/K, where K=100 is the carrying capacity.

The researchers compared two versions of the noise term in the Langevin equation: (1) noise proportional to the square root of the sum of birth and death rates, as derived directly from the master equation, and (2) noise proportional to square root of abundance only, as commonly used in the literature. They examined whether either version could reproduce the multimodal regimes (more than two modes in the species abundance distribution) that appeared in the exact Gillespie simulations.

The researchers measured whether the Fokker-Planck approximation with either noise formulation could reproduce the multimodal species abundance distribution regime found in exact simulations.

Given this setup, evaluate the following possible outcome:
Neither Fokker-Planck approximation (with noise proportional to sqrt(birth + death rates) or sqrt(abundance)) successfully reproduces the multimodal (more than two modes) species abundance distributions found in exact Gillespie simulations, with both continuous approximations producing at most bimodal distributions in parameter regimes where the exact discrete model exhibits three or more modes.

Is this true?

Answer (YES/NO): YES